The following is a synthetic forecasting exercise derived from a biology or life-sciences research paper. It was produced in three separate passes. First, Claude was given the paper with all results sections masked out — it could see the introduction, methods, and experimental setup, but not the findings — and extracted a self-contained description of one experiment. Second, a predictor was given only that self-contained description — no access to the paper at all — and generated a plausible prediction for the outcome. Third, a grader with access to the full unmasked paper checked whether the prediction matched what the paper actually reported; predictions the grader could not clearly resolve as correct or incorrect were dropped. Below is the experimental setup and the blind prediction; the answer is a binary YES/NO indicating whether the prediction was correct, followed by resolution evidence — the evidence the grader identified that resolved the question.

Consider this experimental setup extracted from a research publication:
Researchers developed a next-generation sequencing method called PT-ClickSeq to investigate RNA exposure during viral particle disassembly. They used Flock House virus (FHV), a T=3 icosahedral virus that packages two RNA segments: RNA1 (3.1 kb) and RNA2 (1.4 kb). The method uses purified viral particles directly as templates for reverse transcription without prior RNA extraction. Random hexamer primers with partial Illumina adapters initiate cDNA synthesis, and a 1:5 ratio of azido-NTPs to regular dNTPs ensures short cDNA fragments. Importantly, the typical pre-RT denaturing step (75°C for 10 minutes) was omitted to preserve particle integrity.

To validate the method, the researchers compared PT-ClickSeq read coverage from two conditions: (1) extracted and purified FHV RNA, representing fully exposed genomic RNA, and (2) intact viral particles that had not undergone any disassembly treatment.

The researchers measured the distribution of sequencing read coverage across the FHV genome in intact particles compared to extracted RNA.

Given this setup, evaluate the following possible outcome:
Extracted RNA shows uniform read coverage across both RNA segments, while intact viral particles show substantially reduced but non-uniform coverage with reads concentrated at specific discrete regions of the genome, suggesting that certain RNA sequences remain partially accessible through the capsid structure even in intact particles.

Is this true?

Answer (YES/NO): YES